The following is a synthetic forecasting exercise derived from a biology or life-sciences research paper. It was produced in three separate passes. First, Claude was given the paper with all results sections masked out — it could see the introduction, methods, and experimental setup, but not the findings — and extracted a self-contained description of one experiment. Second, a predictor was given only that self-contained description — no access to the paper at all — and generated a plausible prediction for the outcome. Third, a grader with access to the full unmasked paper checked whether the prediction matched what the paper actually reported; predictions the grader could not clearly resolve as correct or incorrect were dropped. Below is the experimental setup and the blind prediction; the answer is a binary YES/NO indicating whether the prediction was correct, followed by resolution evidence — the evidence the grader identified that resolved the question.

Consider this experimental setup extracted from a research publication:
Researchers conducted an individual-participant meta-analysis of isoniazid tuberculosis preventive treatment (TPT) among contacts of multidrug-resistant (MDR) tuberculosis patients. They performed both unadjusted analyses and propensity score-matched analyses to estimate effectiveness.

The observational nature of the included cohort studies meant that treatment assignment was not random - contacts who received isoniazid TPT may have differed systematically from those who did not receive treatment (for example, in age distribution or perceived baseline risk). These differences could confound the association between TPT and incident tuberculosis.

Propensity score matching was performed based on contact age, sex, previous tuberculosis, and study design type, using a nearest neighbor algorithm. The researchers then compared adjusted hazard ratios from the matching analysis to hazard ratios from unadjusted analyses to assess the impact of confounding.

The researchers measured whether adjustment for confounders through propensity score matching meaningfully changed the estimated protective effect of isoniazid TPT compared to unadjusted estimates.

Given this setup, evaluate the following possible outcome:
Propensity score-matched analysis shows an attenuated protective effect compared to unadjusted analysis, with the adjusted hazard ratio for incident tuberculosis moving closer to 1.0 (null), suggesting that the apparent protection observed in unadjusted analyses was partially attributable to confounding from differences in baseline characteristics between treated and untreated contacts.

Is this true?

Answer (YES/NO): NO